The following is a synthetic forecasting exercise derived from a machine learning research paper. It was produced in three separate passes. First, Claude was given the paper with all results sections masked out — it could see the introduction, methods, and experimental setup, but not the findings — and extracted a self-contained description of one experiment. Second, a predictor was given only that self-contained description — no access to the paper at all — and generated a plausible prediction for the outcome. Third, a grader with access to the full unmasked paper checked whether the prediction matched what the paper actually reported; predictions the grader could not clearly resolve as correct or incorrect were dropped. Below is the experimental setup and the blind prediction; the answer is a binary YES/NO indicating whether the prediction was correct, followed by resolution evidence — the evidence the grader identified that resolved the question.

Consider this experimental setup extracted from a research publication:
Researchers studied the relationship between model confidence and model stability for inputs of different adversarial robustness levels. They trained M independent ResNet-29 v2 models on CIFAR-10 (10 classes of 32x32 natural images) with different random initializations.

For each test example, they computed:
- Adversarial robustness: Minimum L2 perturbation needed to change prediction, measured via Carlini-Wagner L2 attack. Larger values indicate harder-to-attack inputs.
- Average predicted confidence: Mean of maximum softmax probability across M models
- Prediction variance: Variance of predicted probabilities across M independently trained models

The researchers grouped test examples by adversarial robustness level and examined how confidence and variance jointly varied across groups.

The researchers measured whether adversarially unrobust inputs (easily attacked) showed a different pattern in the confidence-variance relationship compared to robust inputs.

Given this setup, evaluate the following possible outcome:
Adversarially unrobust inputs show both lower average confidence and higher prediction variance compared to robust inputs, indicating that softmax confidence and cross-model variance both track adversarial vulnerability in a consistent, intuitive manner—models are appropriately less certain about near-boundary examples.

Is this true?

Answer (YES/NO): NO